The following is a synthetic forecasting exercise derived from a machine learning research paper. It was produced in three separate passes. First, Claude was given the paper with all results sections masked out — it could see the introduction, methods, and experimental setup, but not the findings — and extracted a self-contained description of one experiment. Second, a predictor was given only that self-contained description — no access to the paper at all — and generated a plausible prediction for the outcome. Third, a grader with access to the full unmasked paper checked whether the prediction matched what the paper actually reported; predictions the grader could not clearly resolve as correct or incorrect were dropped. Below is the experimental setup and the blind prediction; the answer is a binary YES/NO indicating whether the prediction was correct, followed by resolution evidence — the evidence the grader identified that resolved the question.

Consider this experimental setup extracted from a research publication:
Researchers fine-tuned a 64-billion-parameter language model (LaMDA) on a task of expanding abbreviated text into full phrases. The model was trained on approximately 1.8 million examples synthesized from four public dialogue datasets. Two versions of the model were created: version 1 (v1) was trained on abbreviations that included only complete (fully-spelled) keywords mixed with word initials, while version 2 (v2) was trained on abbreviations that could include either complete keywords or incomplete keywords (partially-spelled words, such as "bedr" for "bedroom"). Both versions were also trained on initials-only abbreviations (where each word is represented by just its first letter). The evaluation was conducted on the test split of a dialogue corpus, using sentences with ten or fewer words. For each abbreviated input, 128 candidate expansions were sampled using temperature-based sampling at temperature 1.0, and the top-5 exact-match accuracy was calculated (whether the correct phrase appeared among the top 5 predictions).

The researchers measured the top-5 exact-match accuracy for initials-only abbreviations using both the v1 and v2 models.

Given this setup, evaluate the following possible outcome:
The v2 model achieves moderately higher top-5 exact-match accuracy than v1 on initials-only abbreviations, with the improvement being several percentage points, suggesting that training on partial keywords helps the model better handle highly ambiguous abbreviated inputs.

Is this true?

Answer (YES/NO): YES